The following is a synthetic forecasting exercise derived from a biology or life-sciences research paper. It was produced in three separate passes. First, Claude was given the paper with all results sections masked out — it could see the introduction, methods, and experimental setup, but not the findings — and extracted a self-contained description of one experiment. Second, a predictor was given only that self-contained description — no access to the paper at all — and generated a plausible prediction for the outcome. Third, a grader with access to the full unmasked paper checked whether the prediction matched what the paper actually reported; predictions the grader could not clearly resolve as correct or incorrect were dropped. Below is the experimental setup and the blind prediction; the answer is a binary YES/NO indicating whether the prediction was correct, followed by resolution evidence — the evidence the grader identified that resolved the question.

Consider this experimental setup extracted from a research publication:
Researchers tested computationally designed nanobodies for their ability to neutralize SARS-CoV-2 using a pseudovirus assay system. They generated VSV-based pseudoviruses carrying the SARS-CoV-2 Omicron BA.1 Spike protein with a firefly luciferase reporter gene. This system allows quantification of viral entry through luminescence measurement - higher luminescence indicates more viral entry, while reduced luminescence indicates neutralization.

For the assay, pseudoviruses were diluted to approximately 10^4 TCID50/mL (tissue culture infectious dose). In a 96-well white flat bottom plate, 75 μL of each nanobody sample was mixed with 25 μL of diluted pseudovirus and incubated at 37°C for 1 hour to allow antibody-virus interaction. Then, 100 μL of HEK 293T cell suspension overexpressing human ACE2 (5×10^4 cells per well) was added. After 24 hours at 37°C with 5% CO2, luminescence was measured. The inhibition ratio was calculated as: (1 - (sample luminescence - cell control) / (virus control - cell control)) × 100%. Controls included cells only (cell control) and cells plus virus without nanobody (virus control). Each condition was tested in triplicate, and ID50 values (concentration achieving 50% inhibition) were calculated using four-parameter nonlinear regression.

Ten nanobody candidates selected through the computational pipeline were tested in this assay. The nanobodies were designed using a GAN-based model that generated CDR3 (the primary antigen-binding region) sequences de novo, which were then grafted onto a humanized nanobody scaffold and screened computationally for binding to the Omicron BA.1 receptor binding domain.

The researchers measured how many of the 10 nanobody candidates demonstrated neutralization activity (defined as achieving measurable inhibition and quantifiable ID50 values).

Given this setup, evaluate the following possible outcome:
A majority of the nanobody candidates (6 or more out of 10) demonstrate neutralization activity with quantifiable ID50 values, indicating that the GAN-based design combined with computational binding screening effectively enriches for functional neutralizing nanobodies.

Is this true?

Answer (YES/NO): NO